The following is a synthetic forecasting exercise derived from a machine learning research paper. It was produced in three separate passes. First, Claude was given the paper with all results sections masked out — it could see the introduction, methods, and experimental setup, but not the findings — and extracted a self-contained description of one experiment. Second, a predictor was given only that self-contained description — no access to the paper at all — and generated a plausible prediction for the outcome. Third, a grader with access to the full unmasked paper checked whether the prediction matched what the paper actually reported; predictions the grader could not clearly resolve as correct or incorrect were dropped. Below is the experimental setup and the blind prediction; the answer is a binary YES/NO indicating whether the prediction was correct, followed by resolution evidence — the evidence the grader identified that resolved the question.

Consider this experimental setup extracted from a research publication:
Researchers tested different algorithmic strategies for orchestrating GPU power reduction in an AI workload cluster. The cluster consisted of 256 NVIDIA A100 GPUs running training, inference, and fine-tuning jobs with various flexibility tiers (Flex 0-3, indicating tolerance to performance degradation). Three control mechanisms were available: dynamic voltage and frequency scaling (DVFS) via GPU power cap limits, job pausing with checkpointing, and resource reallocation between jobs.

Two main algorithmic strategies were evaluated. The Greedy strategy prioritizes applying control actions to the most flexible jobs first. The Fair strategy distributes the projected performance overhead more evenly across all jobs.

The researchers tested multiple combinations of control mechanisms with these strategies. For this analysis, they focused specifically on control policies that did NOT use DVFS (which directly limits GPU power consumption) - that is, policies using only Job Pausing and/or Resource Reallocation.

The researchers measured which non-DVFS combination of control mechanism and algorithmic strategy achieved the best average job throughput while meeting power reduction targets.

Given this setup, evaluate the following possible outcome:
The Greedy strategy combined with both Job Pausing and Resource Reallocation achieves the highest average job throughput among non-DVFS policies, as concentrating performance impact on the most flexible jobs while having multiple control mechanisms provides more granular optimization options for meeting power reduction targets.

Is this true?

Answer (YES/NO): NO